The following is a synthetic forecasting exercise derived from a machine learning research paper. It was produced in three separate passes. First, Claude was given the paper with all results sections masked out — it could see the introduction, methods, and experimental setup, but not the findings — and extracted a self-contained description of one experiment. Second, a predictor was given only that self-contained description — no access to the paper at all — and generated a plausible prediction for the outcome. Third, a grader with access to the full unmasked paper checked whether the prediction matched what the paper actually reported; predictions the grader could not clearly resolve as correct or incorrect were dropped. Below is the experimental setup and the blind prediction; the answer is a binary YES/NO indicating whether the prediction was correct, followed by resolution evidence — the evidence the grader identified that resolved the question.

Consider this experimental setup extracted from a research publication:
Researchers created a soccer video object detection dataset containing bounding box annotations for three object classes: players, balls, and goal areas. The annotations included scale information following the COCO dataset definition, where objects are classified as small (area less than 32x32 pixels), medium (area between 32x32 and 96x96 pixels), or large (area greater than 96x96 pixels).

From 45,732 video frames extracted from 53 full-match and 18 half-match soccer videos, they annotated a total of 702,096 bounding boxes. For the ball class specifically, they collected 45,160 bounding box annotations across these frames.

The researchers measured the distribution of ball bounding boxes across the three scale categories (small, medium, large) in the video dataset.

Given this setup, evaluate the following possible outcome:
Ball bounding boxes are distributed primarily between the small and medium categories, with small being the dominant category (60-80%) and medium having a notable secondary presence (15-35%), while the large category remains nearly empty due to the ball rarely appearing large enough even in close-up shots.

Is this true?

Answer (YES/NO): NO